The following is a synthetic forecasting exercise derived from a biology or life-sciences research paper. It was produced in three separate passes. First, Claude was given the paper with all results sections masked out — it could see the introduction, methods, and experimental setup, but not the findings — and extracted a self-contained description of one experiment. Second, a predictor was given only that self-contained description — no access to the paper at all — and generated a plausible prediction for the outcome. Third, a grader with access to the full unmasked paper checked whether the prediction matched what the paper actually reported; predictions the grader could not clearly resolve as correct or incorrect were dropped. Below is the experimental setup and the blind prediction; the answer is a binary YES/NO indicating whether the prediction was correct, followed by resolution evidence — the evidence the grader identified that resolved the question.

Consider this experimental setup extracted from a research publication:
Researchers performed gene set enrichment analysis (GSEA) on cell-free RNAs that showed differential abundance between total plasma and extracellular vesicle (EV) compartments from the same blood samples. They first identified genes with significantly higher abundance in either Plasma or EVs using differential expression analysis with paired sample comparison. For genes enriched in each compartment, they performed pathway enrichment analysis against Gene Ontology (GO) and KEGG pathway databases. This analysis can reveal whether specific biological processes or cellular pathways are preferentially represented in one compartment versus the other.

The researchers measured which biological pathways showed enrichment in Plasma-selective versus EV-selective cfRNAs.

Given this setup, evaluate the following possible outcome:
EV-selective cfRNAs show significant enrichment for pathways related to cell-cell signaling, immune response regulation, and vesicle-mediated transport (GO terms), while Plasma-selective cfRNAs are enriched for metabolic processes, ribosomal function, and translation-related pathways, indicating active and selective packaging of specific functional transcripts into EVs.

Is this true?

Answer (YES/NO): NO